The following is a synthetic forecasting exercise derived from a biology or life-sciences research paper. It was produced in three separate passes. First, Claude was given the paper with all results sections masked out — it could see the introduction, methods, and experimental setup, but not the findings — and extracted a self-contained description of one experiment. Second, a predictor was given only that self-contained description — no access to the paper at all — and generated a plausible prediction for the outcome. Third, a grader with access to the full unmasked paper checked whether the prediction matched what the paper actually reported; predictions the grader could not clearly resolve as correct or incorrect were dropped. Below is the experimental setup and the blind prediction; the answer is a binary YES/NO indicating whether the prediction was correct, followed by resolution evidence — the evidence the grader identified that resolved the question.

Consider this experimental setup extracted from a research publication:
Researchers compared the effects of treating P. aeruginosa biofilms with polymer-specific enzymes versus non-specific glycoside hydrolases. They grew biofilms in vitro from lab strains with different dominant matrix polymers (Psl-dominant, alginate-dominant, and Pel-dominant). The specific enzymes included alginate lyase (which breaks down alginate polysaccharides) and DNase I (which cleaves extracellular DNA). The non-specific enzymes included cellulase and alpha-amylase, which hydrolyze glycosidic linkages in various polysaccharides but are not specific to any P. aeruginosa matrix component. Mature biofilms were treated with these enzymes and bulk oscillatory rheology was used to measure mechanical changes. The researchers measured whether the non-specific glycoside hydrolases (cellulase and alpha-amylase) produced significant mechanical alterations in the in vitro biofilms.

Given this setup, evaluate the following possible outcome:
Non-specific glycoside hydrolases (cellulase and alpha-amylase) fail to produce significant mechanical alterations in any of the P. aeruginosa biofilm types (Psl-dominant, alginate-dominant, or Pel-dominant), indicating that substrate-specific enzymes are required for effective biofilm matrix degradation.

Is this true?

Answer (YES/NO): NO